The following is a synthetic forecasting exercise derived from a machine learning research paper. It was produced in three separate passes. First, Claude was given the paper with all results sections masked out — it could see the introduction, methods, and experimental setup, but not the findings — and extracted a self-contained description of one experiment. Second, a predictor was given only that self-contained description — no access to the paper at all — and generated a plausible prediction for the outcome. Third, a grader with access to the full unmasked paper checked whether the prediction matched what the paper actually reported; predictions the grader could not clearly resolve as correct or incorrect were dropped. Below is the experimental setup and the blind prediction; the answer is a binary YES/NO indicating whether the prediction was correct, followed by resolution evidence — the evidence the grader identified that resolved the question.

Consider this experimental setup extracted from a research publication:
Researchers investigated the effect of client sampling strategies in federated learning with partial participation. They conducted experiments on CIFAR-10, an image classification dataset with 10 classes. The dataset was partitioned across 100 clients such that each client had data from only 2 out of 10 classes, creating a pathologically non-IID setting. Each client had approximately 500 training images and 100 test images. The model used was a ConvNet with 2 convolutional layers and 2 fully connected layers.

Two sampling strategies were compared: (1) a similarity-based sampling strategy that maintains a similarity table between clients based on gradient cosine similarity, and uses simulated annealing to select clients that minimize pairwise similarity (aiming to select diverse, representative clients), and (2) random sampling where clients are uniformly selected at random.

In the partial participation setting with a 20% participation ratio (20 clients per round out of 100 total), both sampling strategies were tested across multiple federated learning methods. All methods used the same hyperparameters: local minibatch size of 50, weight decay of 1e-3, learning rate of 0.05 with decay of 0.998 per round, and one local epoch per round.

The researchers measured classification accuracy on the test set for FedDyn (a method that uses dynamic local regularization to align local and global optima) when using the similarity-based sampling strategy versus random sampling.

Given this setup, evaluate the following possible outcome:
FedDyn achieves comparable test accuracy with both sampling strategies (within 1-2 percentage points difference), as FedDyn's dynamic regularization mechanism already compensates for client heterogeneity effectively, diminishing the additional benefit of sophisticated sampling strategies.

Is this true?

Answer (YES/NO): YES